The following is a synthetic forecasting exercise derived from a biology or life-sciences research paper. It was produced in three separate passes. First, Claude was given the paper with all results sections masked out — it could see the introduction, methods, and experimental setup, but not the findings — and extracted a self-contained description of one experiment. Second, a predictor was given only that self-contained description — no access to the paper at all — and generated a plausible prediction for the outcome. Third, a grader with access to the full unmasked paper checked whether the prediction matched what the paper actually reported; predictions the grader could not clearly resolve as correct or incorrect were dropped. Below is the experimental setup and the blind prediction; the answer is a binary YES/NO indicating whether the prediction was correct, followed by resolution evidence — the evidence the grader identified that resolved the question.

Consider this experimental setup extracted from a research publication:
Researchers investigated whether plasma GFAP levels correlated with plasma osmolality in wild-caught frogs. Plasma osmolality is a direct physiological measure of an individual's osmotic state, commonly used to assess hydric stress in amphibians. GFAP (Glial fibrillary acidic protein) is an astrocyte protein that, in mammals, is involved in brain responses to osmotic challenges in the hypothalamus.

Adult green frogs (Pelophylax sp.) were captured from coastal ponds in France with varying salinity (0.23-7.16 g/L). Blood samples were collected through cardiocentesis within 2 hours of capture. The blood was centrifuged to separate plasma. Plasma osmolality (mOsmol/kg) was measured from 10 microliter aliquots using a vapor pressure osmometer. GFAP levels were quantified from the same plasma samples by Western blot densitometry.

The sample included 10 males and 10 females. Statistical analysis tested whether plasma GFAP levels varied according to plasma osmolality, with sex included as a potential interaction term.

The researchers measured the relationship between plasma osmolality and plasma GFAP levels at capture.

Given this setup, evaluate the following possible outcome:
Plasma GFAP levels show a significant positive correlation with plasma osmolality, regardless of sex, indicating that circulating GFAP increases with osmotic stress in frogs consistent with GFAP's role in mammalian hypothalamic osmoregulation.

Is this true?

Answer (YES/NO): NO